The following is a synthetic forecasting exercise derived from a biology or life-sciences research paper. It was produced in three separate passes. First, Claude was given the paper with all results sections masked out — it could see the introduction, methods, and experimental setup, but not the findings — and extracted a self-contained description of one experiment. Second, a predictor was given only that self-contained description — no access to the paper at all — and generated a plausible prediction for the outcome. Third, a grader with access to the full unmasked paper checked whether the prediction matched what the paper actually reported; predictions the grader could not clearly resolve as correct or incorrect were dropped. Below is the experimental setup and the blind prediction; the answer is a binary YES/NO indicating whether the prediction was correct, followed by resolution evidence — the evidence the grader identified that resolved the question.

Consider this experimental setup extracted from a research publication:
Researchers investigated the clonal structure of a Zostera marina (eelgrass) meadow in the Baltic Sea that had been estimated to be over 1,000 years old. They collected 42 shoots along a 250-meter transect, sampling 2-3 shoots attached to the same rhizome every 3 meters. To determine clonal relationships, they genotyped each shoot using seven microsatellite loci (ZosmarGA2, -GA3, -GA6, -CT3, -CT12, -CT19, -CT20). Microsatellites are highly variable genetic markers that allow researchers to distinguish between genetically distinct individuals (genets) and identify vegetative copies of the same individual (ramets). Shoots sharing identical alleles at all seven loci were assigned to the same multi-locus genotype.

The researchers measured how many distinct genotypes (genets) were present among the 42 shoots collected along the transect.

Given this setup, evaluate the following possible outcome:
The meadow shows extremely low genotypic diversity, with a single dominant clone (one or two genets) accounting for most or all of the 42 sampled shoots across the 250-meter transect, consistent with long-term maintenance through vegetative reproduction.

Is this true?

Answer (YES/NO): YES